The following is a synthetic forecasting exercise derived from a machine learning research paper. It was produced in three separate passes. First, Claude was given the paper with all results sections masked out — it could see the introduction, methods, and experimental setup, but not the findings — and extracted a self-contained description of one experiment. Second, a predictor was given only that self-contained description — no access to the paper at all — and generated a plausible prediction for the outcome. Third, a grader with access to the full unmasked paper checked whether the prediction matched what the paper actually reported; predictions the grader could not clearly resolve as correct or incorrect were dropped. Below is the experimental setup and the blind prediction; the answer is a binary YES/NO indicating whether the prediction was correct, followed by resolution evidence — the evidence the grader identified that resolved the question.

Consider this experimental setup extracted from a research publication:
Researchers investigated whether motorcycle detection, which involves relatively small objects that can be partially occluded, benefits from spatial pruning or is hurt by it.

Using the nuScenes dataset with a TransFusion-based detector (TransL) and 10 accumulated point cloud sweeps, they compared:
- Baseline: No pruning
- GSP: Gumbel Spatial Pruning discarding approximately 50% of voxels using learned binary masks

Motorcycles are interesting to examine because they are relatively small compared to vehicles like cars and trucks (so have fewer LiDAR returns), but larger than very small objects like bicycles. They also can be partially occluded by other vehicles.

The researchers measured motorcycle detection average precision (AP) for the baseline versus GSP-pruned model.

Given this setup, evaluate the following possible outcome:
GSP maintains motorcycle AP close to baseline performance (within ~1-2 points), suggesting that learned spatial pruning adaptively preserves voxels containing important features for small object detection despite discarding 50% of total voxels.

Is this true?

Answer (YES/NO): NO